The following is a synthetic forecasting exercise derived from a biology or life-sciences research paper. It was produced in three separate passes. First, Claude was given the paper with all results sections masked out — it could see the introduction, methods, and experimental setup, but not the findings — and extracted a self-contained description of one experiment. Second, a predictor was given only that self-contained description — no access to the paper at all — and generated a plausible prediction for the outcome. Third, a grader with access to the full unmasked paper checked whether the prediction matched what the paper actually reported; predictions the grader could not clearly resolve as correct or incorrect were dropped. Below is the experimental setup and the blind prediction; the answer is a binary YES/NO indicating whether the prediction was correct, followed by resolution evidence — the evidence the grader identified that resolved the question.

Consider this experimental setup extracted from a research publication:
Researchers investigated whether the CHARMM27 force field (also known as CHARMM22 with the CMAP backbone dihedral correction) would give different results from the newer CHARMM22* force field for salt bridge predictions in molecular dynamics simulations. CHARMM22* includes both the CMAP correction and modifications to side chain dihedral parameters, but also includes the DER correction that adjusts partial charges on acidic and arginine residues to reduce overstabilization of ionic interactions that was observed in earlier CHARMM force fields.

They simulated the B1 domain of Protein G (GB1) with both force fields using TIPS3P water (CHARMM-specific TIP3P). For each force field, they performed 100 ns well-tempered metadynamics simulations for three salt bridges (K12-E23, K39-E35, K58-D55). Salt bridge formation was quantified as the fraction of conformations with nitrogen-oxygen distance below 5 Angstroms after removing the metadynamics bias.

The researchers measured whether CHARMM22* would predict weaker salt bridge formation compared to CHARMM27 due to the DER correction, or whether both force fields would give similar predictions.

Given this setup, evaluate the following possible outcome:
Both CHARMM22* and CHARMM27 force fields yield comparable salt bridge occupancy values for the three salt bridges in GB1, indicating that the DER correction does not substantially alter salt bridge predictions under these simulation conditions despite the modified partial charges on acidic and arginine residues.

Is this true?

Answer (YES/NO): NO